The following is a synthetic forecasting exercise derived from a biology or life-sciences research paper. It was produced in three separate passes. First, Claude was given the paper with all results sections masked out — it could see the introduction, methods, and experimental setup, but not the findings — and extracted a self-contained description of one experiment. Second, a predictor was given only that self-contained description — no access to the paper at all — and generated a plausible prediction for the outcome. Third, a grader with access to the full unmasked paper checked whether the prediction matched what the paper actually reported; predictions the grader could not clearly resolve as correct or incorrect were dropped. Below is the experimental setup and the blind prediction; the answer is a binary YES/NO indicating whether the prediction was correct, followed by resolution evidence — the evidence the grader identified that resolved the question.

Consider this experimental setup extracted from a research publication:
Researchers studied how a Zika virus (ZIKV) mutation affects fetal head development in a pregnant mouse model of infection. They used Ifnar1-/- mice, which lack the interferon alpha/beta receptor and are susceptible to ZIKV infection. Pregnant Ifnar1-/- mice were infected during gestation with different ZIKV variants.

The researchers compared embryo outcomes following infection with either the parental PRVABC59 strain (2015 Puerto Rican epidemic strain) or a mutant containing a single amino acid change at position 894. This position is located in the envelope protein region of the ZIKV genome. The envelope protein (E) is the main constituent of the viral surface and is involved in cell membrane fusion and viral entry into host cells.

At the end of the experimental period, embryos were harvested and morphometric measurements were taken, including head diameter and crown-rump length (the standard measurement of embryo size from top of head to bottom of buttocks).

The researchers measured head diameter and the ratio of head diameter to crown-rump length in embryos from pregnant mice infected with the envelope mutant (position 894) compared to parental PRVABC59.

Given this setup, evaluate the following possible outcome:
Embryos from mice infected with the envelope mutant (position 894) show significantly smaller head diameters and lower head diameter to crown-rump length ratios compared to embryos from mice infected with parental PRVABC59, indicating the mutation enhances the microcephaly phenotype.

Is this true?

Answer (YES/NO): YES